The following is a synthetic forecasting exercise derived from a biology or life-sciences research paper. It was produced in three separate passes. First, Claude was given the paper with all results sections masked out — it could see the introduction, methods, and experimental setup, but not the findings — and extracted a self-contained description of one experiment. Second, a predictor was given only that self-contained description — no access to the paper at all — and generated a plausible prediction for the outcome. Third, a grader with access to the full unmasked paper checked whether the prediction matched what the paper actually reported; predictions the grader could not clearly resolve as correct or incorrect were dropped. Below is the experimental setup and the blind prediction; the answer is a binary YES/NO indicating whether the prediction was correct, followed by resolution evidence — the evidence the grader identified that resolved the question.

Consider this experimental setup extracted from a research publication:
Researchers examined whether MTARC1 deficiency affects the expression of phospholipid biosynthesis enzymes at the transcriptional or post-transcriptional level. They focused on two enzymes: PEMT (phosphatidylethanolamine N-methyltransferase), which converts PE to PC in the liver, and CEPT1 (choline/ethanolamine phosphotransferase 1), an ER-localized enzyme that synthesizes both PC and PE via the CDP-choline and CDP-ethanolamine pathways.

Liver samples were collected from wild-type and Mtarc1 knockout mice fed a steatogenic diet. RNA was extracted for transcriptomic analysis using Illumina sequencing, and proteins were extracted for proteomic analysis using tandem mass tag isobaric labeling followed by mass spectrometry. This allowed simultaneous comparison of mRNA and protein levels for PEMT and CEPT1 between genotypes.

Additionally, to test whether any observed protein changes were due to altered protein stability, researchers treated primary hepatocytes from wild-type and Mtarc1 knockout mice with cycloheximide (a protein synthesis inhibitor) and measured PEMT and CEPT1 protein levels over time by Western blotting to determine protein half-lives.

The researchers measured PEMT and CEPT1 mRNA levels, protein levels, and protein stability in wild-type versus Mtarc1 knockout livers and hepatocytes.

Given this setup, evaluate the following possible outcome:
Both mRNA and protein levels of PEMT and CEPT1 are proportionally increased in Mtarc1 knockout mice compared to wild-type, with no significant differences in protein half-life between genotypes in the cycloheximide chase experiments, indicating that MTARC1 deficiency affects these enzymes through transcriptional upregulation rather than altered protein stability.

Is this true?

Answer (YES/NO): NO